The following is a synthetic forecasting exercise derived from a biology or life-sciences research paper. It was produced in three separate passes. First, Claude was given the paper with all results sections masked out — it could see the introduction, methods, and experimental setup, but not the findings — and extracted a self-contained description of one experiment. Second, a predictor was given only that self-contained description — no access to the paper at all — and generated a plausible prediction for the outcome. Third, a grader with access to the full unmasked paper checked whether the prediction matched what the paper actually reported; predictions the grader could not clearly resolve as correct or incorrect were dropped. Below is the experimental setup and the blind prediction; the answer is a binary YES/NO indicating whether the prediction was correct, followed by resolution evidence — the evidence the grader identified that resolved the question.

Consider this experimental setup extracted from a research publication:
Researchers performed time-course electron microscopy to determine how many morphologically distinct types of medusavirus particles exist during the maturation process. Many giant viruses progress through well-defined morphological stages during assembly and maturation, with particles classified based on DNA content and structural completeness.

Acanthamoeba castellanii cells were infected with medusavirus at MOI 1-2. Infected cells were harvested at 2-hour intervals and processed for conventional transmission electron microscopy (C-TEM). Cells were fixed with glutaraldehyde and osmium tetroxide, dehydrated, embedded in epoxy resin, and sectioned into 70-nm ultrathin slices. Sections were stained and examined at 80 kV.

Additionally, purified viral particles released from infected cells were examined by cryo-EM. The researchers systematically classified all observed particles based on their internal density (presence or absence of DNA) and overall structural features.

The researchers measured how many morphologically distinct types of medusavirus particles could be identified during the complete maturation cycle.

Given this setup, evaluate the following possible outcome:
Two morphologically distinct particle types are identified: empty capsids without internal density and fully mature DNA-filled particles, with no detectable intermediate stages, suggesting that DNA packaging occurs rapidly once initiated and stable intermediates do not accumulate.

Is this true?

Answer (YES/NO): NO